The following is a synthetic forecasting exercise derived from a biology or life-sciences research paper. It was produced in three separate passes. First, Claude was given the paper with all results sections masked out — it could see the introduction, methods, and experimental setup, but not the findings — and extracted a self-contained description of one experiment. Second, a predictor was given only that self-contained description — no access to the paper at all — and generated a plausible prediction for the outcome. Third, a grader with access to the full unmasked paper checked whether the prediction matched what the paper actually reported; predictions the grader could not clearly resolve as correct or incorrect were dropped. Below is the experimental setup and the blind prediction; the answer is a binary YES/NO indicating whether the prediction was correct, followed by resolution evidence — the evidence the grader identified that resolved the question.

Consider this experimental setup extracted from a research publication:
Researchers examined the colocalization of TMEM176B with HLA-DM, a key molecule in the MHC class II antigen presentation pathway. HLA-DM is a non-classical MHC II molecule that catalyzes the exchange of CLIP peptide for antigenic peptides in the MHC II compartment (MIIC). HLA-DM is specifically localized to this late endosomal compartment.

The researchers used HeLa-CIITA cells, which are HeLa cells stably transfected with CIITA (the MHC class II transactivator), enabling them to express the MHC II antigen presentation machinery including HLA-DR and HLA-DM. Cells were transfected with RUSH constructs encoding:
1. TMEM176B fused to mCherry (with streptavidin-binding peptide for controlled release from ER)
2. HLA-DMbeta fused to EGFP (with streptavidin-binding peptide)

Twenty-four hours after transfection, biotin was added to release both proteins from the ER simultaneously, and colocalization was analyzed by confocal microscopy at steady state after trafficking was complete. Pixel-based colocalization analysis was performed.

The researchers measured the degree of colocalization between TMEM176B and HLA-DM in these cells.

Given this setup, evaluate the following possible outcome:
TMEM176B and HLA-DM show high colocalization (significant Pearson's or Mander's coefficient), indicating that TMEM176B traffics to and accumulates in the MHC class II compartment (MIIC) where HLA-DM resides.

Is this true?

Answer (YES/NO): YES